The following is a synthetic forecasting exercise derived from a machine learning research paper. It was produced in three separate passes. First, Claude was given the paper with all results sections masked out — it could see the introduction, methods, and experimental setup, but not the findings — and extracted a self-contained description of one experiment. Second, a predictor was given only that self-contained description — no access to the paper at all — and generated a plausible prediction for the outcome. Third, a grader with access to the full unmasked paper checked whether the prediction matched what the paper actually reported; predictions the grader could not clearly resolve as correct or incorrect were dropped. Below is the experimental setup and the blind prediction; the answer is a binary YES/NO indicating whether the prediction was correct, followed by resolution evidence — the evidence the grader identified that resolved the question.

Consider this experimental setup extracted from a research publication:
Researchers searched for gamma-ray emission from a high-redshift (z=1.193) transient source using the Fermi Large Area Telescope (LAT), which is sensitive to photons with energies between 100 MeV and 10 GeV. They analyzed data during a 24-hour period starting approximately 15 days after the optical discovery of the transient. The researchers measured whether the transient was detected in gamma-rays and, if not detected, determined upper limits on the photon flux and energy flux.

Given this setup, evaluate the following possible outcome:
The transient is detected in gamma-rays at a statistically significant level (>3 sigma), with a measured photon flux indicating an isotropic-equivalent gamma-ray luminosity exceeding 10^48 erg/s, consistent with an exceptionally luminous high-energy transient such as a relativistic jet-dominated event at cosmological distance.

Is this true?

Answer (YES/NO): NO